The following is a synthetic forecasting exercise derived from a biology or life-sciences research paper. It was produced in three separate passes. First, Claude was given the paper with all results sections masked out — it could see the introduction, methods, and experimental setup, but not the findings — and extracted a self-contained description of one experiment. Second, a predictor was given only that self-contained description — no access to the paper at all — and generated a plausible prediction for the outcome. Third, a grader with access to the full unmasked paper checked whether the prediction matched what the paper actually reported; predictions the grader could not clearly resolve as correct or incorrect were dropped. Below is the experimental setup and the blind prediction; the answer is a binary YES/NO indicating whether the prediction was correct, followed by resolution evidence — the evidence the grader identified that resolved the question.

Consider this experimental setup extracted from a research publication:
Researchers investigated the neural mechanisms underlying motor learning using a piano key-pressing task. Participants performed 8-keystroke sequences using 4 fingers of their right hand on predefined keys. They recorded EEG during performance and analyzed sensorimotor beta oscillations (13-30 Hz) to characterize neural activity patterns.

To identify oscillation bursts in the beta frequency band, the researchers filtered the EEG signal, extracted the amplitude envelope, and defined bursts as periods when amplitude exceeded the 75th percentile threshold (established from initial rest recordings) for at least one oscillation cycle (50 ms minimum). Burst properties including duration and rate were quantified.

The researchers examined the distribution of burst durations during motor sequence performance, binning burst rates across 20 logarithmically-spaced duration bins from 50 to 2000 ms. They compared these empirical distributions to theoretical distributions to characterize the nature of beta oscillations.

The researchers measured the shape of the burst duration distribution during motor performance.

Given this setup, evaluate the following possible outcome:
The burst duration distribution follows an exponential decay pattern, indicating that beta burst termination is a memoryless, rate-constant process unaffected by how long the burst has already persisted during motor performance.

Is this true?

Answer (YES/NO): NO